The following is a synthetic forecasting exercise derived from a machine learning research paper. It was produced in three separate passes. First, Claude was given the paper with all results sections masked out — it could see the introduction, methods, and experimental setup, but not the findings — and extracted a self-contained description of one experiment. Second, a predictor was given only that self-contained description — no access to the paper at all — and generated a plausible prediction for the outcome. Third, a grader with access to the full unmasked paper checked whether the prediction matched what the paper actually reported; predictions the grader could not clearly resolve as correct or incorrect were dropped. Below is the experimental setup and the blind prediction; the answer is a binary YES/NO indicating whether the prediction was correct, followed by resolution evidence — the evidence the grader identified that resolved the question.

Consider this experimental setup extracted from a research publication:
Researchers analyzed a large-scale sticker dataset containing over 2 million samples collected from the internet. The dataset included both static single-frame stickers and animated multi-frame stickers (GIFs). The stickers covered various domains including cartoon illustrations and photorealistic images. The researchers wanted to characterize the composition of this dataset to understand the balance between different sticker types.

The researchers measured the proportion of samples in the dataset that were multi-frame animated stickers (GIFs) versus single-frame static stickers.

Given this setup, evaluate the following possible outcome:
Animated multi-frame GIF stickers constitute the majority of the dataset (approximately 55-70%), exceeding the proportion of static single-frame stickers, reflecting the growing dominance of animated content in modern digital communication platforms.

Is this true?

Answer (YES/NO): NO